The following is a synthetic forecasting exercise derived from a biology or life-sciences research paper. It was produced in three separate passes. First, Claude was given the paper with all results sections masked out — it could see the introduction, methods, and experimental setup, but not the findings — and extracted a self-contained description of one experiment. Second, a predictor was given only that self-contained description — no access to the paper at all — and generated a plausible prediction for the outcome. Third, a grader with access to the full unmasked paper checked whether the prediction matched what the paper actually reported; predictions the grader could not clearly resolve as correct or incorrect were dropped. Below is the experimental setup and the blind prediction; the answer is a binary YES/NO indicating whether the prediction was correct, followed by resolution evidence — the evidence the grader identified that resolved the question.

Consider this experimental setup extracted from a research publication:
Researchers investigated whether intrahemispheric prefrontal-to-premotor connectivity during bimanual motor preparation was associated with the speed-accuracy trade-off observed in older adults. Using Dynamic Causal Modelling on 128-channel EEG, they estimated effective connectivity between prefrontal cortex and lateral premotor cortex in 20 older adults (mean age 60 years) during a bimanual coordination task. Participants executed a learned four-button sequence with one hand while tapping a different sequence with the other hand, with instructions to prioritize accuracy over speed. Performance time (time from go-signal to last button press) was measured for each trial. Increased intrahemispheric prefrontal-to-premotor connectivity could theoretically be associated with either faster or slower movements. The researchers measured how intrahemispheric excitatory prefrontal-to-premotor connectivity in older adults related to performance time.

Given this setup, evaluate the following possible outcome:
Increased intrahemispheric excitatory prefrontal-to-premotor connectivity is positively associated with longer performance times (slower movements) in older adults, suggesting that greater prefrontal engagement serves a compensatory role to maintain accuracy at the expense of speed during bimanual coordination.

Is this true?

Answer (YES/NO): YES